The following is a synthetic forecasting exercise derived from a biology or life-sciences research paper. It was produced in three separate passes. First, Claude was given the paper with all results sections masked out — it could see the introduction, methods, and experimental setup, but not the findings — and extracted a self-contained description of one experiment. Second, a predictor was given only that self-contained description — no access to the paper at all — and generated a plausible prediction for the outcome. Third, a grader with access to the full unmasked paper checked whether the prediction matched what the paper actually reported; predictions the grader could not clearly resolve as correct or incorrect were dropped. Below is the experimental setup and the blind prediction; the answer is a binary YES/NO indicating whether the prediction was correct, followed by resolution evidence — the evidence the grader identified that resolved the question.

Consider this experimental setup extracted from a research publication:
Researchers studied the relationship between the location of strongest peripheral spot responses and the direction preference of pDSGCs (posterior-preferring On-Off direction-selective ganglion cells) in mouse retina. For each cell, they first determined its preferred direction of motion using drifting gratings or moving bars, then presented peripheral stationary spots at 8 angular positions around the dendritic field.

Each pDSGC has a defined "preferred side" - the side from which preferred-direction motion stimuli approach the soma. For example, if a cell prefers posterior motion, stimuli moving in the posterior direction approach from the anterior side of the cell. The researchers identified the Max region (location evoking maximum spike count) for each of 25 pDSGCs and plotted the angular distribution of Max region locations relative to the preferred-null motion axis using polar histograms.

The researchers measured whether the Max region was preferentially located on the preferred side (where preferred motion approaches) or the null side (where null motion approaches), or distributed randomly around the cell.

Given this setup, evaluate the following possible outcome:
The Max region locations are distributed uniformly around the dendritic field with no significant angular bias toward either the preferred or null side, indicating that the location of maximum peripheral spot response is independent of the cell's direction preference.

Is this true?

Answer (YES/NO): NO